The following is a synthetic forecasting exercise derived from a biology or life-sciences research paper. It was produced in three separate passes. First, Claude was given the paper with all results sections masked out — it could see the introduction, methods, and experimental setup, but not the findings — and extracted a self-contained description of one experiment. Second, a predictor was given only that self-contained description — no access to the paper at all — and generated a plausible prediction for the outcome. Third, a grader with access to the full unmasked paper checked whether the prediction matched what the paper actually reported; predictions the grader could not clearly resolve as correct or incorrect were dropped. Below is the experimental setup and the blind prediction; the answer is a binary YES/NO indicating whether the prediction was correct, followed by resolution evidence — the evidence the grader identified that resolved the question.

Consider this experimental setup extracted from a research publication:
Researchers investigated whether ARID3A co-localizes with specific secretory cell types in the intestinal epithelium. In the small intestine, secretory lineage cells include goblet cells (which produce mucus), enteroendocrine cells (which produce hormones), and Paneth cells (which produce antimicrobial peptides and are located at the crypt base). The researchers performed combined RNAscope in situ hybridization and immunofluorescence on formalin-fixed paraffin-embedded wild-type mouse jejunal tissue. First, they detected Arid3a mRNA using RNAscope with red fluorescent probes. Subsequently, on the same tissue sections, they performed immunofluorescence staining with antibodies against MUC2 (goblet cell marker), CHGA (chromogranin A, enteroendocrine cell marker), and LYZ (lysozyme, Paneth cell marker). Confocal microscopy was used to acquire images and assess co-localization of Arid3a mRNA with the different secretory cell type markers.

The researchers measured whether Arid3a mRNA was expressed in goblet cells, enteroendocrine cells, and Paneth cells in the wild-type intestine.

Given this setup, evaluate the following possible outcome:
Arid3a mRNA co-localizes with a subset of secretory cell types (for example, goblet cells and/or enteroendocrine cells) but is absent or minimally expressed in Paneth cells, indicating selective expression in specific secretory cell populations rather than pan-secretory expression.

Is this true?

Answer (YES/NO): NO